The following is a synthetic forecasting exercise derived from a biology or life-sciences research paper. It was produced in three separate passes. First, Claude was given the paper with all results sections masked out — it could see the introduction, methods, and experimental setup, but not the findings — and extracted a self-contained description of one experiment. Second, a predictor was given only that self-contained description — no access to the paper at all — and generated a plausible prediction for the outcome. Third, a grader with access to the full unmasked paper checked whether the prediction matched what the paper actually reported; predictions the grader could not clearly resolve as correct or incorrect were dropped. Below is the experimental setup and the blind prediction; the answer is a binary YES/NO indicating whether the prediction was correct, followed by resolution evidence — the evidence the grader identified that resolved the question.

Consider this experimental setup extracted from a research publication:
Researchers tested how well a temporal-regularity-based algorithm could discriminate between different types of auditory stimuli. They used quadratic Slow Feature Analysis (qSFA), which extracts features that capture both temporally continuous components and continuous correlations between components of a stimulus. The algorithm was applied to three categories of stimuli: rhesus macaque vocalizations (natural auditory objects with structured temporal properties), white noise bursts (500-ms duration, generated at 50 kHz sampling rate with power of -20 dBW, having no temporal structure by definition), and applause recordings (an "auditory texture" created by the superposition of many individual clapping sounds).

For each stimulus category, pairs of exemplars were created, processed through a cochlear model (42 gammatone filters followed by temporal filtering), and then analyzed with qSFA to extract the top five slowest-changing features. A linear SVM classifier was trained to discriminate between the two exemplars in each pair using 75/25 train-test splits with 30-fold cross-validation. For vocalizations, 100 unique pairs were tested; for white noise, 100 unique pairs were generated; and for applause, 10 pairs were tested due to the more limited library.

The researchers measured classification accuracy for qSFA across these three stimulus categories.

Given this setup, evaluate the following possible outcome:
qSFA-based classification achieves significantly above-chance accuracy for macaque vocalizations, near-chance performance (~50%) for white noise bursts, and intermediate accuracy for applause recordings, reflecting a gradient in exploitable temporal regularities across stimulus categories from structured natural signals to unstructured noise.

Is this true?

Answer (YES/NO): NO